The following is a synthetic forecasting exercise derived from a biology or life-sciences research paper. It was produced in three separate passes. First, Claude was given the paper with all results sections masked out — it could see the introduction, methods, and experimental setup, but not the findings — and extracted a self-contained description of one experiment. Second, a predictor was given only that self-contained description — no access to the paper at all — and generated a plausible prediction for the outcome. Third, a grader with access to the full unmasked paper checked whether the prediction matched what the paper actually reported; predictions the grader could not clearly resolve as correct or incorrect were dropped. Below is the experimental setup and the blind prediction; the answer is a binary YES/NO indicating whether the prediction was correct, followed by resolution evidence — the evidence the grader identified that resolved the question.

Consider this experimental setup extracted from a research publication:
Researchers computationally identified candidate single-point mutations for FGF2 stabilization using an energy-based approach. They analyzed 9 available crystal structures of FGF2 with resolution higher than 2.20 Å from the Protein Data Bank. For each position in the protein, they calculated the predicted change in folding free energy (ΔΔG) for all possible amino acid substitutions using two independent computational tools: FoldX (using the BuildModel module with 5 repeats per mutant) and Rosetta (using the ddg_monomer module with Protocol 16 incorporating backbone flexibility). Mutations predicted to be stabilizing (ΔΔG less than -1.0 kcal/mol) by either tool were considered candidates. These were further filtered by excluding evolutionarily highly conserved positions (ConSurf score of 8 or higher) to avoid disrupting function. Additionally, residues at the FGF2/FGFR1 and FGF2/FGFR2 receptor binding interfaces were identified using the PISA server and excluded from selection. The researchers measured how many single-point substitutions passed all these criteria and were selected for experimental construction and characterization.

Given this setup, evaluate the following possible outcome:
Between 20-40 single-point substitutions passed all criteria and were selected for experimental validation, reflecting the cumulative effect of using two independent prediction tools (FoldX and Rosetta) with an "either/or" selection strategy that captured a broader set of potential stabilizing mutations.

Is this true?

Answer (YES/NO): NO